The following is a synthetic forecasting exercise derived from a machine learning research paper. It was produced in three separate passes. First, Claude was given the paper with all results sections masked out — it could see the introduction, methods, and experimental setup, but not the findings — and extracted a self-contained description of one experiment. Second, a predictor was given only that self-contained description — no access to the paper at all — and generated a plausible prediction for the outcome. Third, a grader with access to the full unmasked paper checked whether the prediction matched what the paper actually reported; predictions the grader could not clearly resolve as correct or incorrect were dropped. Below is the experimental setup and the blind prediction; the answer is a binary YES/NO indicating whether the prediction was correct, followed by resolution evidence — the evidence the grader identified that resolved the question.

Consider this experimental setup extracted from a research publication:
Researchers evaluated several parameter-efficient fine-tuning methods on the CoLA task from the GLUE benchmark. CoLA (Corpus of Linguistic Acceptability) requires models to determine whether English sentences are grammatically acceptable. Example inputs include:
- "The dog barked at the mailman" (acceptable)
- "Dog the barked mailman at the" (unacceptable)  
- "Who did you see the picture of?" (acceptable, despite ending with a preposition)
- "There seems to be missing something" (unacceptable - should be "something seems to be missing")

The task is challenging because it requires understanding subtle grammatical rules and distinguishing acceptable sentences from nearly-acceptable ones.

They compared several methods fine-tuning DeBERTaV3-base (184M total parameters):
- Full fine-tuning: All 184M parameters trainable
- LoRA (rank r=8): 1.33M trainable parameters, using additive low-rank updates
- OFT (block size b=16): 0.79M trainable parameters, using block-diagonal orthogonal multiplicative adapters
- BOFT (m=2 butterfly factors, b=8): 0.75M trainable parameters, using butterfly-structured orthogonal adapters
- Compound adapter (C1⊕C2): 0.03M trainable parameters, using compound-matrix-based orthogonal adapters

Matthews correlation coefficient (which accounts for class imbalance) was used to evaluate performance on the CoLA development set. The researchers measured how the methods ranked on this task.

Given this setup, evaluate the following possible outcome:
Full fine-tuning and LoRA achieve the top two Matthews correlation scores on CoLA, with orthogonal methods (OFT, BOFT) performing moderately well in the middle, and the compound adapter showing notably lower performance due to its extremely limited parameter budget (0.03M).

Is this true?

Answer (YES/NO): NO